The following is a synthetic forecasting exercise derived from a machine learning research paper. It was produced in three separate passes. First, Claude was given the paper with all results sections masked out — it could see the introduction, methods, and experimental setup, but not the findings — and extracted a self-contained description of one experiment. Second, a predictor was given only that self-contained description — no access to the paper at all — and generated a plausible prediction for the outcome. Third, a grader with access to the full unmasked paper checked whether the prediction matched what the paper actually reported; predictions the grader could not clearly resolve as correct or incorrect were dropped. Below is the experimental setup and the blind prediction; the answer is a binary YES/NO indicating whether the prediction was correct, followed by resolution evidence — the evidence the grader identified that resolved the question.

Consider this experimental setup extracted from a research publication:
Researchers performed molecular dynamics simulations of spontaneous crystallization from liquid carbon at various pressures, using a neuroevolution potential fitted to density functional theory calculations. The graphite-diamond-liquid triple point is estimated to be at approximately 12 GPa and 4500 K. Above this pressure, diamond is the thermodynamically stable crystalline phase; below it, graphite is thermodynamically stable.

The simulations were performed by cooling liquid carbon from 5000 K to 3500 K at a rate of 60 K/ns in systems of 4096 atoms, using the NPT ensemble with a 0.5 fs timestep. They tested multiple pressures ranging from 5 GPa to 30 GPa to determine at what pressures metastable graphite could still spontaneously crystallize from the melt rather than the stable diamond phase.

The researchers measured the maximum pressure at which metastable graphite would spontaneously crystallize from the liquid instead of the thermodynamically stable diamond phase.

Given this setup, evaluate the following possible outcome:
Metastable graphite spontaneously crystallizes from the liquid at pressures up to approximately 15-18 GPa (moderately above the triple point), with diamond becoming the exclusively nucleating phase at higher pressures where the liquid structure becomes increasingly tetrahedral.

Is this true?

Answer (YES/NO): NO